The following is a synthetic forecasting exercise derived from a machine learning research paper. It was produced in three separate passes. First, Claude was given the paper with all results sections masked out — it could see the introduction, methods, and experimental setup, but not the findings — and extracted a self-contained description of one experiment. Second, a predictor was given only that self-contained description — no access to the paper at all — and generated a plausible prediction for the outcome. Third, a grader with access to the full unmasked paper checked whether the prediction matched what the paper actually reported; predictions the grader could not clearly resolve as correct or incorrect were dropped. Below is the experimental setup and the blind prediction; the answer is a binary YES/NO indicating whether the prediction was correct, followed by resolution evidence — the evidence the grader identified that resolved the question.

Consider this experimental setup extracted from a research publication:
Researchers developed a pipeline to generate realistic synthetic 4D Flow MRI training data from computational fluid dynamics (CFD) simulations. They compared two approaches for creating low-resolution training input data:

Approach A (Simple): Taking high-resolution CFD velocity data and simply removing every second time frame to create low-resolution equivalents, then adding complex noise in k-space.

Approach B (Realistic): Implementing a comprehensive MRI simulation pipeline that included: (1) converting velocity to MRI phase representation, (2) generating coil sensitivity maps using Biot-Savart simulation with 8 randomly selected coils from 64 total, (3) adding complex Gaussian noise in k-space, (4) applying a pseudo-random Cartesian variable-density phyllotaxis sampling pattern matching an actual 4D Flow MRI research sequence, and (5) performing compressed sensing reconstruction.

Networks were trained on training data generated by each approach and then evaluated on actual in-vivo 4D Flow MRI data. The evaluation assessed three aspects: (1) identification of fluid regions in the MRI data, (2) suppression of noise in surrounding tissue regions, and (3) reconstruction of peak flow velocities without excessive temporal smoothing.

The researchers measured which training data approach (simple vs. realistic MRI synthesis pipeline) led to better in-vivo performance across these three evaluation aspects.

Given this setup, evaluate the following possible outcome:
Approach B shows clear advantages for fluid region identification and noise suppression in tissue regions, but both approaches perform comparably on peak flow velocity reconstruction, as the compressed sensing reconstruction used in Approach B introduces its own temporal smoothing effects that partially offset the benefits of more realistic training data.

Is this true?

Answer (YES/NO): NO